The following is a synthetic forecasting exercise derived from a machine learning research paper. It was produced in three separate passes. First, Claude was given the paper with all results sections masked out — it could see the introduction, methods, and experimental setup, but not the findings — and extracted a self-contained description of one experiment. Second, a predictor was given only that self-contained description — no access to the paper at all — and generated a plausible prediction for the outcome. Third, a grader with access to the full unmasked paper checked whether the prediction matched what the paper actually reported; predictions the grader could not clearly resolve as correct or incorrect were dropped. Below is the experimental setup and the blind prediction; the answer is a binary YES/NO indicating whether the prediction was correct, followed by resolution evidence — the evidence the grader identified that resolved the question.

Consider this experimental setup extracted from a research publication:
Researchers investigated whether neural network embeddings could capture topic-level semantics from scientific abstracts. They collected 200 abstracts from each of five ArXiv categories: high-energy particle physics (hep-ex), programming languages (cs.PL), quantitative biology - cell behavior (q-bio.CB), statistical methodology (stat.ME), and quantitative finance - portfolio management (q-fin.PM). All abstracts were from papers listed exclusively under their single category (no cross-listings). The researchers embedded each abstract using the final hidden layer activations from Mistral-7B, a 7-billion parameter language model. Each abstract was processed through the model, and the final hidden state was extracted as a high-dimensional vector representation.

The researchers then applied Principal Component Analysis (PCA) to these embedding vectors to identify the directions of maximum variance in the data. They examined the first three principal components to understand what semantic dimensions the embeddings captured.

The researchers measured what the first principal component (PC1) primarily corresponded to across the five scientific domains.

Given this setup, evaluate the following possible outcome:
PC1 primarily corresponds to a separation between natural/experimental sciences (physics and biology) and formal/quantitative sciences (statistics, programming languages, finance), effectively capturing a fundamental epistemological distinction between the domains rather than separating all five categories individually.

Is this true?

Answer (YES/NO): NO